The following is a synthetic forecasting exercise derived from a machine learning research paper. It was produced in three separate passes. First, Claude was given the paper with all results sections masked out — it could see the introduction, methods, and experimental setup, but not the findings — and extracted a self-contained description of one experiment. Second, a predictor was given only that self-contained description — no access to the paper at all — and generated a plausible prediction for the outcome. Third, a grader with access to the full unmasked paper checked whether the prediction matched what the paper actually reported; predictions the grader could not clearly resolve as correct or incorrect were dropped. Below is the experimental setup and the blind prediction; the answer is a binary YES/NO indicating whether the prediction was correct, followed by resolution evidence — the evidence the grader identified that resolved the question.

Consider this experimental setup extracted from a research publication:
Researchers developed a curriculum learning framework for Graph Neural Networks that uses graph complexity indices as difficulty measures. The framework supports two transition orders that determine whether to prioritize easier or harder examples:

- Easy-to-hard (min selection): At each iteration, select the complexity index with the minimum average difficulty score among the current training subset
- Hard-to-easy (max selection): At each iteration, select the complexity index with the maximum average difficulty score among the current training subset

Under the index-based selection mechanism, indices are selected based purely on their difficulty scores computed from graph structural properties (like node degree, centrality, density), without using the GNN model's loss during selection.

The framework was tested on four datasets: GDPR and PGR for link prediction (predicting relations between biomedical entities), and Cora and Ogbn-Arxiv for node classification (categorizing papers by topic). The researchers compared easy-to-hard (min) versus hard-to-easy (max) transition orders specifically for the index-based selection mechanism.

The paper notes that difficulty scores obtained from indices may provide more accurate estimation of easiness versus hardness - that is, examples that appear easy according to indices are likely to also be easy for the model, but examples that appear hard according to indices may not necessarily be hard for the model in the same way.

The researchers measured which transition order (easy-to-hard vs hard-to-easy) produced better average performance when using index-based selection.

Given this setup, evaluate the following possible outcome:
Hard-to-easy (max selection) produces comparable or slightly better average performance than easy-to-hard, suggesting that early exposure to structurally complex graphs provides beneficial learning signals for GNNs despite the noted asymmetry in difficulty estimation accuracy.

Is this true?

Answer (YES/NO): NO